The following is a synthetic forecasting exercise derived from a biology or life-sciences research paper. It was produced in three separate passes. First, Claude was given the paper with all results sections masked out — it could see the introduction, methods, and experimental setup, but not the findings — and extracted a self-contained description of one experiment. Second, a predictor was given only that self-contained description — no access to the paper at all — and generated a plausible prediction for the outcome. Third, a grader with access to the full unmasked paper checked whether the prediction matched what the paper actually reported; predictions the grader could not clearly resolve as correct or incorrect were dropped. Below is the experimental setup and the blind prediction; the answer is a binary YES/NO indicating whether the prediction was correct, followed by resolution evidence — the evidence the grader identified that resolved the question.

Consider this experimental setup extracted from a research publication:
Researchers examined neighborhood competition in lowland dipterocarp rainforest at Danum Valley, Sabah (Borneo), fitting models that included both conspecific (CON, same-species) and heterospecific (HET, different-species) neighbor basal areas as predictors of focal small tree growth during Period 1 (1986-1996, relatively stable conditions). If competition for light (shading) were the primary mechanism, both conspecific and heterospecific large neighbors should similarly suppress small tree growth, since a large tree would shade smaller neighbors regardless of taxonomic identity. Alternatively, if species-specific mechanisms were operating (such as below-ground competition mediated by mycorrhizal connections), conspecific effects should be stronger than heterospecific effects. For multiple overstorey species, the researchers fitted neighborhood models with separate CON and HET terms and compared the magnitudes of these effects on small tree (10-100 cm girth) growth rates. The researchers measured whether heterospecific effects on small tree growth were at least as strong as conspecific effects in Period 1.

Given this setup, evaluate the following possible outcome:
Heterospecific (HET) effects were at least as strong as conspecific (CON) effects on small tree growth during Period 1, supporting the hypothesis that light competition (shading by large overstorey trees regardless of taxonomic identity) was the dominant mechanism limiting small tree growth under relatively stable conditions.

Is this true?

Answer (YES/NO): NO